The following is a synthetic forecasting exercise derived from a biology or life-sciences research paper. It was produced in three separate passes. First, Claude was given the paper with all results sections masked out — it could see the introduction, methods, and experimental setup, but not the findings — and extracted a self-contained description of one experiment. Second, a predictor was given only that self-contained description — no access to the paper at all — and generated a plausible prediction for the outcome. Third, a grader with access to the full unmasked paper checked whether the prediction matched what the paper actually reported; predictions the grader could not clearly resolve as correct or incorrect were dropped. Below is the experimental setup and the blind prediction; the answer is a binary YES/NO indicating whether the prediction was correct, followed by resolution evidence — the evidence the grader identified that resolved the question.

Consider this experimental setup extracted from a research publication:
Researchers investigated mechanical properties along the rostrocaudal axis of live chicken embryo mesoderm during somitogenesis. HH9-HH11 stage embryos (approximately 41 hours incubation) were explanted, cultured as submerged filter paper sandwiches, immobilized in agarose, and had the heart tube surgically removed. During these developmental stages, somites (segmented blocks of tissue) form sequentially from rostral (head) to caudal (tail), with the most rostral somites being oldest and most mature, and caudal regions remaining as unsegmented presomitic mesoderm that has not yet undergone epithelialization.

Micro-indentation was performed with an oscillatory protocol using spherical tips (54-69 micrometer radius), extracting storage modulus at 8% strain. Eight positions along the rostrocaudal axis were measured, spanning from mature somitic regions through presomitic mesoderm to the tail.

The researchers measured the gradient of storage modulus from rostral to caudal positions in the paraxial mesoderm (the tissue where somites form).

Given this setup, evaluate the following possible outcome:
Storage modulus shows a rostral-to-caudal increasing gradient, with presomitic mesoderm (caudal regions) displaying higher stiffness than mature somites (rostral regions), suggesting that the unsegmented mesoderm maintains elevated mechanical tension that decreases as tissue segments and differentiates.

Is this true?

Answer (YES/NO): NO